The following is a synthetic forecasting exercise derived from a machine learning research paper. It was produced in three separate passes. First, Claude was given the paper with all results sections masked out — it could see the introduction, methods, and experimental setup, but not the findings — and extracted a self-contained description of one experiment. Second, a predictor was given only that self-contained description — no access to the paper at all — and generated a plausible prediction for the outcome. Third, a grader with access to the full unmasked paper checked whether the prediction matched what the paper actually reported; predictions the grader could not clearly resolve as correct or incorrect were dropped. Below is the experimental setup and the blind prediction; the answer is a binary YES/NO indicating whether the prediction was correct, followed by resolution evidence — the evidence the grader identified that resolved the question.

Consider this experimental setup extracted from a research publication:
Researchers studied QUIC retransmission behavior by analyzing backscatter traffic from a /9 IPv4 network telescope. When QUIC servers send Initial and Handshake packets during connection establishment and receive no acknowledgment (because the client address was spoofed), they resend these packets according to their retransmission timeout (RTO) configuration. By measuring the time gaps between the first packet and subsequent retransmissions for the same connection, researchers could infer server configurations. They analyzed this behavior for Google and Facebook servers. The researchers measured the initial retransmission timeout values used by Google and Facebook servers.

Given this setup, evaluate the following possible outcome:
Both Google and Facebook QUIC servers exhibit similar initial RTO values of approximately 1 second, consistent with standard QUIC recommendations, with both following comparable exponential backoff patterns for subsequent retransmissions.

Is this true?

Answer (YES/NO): NO